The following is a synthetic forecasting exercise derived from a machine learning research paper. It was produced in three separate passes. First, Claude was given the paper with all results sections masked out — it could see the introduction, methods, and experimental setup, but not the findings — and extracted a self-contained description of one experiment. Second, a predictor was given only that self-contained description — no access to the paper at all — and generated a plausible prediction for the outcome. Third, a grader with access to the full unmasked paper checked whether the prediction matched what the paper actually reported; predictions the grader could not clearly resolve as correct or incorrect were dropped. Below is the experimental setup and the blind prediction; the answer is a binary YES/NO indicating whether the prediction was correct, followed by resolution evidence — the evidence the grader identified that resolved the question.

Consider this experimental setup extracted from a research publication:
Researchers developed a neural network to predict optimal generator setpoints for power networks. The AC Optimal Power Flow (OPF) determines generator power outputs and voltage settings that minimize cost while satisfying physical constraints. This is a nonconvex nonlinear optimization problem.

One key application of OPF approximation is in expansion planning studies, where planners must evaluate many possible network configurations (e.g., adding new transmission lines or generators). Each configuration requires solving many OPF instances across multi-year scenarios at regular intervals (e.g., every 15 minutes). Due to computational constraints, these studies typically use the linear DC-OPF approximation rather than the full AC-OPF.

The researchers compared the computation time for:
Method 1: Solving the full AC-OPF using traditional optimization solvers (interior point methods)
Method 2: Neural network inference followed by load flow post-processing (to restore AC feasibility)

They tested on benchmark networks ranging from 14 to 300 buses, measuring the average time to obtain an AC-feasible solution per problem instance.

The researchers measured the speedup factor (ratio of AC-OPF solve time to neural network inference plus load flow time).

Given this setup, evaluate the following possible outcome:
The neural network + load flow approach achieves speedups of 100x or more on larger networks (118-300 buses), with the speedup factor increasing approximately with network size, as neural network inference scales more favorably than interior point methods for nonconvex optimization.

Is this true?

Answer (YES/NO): NO